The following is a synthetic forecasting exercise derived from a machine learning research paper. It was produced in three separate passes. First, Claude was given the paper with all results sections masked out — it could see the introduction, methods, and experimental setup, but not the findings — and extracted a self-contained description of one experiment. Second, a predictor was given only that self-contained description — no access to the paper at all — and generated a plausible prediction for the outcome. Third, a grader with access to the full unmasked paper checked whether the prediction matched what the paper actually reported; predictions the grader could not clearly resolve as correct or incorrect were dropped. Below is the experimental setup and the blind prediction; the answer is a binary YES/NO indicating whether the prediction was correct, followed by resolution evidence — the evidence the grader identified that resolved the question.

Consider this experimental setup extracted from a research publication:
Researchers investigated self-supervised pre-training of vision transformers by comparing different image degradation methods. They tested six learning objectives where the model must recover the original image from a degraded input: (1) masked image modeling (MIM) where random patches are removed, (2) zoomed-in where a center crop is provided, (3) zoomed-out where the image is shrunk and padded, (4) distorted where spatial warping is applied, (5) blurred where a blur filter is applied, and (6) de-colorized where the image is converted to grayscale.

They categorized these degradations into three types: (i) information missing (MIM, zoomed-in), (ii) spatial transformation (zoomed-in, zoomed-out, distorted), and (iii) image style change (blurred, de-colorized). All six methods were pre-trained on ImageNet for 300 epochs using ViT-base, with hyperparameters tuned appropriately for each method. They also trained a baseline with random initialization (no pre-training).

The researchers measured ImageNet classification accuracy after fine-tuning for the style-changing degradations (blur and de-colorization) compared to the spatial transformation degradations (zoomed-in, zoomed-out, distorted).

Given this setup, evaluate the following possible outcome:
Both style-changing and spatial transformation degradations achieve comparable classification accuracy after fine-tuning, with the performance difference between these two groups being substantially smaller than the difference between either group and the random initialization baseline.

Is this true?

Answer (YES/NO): NO